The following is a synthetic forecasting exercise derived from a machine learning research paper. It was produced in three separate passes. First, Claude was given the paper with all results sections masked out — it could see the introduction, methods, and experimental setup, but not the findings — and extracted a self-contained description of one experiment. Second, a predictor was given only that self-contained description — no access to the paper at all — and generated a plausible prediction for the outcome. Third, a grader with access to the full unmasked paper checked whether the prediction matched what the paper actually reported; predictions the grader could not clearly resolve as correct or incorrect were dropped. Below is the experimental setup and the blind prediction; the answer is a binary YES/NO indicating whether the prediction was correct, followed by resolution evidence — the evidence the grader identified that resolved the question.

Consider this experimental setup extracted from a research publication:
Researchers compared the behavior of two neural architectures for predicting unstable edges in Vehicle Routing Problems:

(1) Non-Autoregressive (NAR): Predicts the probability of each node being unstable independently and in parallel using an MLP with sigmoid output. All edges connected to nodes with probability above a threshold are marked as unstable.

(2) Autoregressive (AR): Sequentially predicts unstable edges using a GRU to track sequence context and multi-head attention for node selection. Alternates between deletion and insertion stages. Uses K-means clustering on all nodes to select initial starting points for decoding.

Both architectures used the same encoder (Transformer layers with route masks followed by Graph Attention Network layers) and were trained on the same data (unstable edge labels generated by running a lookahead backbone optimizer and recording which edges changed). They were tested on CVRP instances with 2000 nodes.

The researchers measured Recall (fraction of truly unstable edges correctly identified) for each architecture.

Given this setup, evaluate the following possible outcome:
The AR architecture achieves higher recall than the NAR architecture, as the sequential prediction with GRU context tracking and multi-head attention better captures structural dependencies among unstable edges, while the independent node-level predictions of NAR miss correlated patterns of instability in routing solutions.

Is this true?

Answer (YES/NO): NO